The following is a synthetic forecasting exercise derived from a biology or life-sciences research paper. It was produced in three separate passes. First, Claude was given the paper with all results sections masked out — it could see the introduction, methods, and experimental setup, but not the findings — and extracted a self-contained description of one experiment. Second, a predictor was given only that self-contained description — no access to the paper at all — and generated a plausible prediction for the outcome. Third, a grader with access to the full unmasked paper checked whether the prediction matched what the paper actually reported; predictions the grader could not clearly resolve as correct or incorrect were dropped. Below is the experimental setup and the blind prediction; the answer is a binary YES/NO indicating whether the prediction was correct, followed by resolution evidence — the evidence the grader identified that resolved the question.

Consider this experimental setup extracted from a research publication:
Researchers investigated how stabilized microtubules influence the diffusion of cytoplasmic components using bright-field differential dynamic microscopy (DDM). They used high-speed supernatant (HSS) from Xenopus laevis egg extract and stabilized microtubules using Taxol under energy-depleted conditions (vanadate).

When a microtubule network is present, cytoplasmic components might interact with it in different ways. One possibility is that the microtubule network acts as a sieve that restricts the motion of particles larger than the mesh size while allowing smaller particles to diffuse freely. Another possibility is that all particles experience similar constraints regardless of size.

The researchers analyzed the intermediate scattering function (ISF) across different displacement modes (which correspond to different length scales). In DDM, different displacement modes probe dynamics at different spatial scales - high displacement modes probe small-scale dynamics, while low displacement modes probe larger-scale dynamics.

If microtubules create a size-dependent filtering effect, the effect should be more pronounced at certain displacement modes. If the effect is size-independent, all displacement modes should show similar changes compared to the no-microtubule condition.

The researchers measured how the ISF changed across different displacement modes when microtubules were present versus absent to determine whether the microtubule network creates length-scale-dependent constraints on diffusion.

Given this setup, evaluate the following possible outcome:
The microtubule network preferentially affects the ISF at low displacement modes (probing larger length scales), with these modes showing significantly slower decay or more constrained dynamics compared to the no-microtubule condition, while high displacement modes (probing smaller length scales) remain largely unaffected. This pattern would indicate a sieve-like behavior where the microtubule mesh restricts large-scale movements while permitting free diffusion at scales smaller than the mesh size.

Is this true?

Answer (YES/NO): NO